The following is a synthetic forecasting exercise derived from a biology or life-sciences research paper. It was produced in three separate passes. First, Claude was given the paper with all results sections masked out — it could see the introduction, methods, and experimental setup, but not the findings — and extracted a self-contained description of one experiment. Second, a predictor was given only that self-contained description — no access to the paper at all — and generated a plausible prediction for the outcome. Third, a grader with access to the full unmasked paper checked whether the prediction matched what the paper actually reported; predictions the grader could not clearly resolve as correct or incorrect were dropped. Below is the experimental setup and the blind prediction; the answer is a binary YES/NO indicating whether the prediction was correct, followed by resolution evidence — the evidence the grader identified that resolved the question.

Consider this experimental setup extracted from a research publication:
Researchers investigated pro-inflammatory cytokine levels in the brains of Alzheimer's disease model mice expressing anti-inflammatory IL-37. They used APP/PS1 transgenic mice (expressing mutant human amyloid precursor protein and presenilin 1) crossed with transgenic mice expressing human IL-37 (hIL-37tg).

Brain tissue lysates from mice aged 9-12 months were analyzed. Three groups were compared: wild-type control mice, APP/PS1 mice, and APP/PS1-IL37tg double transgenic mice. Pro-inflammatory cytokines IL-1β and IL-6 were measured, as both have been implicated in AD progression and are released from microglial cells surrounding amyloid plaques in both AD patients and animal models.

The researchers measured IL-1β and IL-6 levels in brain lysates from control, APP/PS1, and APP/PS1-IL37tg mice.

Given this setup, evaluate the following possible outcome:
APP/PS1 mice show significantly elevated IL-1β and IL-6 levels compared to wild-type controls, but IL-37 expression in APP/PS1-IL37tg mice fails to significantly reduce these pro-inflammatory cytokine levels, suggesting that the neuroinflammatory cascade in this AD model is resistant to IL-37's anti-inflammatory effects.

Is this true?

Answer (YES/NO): NO